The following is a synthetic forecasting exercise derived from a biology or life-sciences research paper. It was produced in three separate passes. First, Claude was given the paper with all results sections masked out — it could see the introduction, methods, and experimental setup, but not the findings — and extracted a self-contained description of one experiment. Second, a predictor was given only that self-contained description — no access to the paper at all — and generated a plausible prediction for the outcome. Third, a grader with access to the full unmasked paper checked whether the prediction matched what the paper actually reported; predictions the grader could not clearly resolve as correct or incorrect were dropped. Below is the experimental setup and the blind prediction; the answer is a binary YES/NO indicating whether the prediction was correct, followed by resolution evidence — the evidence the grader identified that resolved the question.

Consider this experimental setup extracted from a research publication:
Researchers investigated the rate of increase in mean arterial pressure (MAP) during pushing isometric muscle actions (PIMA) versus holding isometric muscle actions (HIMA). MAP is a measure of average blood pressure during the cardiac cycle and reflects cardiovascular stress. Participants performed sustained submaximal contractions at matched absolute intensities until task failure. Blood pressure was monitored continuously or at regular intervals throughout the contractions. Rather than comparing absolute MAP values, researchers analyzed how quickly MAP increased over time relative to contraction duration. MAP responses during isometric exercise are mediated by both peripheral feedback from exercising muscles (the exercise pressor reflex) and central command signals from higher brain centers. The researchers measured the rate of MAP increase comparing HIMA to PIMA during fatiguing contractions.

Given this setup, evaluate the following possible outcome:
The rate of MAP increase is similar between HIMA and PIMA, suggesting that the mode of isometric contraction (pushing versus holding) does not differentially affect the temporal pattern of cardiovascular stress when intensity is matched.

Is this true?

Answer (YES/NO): NO